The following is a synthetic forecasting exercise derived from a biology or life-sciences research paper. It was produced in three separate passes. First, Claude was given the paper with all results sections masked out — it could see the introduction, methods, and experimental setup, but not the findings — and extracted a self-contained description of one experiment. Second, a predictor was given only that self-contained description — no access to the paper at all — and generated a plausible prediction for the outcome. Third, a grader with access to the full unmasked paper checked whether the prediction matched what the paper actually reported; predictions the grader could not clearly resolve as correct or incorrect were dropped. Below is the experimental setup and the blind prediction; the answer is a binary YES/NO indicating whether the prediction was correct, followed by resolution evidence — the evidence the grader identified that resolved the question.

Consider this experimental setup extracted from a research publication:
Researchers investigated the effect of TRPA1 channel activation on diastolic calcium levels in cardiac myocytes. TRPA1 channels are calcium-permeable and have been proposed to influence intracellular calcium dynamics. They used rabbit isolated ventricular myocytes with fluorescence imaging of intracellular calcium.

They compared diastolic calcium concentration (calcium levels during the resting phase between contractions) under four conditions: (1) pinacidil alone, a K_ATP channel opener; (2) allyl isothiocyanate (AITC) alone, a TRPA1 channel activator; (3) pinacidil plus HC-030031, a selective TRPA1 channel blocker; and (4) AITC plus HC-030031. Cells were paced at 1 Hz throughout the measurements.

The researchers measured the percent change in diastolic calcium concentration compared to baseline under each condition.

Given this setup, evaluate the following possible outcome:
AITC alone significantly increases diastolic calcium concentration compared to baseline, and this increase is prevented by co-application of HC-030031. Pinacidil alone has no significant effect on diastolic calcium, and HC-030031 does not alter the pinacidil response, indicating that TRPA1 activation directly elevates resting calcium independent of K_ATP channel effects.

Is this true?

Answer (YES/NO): NO